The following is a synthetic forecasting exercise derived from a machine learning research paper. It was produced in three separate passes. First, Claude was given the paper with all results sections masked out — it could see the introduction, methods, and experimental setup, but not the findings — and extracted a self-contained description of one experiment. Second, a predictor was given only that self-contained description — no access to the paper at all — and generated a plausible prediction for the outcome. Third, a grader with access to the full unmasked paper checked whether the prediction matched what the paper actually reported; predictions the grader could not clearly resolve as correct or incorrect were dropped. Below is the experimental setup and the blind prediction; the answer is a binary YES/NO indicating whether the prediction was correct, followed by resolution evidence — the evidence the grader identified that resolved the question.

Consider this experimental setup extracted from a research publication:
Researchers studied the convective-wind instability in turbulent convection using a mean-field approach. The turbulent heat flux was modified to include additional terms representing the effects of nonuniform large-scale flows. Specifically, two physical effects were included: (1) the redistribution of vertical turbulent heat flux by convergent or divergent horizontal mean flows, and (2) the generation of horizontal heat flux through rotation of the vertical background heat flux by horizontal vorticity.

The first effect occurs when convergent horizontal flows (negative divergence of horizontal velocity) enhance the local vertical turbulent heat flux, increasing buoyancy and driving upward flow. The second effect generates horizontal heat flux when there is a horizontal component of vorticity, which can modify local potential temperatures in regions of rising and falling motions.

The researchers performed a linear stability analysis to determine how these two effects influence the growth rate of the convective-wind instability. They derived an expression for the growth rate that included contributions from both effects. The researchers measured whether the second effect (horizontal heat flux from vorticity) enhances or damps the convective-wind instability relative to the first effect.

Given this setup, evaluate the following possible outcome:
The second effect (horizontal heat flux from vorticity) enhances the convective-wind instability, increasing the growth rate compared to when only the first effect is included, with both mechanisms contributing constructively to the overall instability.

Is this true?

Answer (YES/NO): NO